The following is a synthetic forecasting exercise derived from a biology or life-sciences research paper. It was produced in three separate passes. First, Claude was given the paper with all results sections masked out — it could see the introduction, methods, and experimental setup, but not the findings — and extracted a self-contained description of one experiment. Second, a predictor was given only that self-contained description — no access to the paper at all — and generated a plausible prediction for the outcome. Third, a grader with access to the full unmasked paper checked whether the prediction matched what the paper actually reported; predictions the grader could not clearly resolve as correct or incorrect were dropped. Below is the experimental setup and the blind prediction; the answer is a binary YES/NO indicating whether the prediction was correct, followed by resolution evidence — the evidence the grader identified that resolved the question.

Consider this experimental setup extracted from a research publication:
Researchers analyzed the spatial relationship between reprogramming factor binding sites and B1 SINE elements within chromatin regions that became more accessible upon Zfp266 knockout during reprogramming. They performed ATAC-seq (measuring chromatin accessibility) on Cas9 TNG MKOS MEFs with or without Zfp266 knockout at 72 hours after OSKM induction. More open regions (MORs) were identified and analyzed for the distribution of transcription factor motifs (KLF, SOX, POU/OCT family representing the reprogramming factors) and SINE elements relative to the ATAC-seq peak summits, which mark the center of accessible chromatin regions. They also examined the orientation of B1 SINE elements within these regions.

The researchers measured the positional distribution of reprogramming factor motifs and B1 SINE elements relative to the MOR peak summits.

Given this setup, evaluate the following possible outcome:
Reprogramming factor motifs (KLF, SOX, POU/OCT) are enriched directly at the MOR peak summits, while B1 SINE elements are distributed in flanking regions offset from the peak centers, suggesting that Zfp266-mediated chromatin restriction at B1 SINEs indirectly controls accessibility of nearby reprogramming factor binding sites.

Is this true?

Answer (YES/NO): YES